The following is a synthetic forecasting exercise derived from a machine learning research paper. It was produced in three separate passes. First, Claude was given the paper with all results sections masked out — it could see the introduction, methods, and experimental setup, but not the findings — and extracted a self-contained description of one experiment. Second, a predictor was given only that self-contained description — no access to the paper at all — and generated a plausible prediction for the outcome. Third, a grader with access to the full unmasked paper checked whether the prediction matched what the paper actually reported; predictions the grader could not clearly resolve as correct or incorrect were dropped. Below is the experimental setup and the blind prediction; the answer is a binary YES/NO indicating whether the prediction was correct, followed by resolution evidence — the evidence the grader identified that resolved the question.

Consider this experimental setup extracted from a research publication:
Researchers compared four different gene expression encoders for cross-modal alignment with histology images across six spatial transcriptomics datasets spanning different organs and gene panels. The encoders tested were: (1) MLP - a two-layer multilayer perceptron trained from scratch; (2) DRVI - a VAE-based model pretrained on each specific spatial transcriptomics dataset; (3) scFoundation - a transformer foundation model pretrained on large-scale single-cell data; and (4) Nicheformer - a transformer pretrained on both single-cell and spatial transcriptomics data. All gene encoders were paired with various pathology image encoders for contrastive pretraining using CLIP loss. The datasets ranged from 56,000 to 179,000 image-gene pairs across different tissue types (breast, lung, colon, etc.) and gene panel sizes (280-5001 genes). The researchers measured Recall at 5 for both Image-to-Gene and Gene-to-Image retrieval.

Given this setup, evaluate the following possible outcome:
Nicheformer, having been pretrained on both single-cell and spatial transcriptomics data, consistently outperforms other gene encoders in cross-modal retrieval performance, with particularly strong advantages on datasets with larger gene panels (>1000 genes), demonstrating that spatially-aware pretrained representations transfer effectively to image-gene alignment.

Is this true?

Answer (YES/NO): NO